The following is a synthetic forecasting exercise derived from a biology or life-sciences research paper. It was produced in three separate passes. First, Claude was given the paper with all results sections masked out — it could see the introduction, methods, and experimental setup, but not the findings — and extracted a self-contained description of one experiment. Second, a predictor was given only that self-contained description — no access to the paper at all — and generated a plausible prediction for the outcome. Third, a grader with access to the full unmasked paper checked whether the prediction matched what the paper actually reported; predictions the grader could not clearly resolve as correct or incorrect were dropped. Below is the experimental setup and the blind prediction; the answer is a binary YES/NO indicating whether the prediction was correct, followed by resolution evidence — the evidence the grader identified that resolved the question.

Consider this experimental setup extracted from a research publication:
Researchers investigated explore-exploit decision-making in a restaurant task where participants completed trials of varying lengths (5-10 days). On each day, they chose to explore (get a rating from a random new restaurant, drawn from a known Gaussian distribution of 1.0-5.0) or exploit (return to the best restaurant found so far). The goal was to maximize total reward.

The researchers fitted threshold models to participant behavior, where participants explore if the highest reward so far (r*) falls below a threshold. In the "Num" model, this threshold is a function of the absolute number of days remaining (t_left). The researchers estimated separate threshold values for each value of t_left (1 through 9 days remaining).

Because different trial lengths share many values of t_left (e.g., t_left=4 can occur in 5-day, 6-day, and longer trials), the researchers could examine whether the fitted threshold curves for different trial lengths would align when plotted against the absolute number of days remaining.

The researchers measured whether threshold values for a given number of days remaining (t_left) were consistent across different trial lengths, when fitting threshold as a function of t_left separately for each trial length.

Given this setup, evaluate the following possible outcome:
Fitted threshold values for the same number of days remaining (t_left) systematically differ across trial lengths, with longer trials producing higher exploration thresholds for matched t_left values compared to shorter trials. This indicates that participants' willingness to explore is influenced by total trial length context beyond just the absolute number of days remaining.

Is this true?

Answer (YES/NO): NO